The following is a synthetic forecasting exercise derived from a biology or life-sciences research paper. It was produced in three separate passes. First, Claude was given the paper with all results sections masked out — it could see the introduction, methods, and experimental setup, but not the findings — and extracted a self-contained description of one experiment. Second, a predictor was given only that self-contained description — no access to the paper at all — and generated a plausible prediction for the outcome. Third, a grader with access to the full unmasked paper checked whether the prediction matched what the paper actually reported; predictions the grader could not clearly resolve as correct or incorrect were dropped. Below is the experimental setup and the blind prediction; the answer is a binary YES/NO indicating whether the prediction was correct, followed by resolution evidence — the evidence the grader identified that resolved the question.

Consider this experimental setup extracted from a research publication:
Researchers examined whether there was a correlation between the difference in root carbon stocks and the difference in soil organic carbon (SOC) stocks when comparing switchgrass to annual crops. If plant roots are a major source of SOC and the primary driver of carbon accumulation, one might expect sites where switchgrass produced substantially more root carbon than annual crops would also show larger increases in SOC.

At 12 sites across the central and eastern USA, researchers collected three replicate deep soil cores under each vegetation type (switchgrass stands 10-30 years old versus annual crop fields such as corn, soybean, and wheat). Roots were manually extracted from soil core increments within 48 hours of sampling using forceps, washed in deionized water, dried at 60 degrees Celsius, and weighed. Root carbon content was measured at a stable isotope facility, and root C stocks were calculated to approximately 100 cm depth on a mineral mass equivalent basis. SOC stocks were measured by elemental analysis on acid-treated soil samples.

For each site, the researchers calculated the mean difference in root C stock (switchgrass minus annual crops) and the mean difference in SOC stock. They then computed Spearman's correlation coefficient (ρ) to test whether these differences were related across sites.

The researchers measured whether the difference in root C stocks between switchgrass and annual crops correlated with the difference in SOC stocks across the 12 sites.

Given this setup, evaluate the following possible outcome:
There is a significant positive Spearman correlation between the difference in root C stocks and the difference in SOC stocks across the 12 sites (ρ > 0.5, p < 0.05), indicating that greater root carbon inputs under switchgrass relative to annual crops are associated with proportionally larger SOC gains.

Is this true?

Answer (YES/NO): NO